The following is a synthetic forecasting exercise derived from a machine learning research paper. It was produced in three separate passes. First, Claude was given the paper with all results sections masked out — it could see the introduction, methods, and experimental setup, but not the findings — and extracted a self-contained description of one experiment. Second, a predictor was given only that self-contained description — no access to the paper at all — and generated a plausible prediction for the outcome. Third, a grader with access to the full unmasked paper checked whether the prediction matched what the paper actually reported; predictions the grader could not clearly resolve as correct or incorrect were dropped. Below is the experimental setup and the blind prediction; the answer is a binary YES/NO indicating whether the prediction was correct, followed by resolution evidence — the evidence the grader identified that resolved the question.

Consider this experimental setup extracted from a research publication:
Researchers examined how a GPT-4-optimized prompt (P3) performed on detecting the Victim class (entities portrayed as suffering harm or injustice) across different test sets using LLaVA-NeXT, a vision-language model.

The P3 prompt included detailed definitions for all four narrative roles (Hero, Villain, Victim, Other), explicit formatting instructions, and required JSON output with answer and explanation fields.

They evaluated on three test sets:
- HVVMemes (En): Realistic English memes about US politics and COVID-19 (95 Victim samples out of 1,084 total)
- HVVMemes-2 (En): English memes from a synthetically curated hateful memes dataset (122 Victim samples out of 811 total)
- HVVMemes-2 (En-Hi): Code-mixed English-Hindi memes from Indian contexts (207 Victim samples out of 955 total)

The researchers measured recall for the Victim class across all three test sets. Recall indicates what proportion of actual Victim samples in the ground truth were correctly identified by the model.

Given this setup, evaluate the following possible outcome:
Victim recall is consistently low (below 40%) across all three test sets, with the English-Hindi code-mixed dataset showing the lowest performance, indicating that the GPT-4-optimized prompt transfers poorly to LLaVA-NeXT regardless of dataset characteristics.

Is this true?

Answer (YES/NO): YES